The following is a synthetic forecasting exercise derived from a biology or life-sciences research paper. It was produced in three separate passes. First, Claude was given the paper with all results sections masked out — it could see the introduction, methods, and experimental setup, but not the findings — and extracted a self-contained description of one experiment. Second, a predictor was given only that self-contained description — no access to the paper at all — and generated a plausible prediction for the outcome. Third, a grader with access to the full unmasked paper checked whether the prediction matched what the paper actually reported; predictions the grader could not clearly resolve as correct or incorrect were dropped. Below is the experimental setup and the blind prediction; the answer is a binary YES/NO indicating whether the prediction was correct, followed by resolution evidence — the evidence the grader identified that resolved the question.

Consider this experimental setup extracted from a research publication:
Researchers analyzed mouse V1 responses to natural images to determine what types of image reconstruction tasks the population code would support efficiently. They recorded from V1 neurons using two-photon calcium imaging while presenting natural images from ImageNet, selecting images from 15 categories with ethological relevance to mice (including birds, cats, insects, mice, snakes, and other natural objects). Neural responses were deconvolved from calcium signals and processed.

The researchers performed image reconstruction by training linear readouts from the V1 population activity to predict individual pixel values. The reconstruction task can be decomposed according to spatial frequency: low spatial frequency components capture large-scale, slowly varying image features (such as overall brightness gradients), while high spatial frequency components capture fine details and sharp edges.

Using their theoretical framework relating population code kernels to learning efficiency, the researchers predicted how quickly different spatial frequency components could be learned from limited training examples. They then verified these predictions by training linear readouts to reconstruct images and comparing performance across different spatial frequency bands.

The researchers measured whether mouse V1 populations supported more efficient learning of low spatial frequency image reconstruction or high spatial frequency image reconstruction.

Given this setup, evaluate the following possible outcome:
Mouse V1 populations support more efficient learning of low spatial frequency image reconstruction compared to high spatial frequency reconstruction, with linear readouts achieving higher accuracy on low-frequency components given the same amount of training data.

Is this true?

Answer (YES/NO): YES